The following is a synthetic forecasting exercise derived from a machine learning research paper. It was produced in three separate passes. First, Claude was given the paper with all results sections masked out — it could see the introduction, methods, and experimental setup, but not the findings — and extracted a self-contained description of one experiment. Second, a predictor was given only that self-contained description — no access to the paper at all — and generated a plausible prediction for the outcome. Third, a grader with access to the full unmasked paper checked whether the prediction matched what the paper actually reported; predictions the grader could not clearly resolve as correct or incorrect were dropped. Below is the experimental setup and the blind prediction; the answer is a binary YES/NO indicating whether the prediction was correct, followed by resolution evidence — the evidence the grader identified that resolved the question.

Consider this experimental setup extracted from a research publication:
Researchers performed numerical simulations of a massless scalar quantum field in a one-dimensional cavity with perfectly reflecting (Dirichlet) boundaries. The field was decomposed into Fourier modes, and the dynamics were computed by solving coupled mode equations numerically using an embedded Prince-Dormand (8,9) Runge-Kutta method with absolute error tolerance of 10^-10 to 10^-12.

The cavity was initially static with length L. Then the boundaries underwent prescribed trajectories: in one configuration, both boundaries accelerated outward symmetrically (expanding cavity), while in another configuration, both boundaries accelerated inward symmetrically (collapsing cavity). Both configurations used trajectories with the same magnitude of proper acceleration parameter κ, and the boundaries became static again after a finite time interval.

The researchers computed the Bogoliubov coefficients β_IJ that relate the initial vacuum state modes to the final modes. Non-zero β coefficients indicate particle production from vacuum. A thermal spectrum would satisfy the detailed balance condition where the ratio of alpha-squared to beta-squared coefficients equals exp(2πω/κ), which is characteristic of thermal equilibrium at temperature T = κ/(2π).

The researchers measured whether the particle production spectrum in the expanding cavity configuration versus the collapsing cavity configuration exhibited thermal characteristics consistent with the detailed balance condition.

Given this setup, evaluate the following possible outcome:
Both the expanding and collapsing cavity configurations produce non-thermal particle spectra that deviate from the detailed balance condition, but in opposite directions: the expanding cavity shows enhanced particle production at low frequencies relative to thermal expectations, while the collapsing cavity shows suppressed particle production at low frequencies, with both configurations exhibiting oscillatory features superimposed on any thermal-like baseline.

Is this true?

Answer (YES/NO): NO